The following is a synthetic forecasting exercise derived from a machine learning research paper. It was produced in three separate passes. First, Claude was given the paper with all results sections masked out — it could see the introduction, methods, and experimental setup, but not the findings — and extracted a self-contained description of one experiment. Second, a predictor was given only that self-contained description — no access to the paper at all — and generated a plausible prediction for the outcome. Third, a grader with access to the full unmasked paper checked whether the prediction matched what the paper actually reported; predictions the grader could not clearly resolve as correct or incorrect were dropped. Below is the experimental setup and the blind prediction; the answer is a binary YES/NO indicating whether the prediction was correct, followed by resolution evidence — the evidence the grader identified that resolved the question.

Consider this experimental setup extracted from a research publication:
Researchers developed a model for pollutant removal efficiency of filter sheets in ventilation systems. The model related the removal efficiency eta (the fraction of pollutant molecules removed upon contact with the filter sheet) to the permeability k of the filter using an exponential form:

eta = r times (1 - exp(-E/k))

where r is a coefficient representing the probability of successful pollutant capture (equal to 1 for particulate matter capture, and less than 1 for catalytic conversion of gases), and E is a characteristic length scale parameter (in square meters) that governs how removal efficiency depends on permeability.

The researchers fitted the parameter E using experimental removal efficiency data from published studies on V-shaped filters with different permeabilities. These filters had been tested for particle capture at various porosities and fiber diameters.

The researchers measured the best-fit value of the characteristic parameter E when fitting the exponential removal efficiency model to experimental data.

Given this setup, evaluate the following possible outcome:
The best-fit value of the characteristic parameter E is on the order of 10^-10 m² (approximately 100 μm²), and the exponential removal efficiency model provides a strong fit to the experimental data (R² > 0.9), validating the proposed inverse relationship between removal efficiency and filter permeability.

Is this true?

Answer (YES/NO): NO